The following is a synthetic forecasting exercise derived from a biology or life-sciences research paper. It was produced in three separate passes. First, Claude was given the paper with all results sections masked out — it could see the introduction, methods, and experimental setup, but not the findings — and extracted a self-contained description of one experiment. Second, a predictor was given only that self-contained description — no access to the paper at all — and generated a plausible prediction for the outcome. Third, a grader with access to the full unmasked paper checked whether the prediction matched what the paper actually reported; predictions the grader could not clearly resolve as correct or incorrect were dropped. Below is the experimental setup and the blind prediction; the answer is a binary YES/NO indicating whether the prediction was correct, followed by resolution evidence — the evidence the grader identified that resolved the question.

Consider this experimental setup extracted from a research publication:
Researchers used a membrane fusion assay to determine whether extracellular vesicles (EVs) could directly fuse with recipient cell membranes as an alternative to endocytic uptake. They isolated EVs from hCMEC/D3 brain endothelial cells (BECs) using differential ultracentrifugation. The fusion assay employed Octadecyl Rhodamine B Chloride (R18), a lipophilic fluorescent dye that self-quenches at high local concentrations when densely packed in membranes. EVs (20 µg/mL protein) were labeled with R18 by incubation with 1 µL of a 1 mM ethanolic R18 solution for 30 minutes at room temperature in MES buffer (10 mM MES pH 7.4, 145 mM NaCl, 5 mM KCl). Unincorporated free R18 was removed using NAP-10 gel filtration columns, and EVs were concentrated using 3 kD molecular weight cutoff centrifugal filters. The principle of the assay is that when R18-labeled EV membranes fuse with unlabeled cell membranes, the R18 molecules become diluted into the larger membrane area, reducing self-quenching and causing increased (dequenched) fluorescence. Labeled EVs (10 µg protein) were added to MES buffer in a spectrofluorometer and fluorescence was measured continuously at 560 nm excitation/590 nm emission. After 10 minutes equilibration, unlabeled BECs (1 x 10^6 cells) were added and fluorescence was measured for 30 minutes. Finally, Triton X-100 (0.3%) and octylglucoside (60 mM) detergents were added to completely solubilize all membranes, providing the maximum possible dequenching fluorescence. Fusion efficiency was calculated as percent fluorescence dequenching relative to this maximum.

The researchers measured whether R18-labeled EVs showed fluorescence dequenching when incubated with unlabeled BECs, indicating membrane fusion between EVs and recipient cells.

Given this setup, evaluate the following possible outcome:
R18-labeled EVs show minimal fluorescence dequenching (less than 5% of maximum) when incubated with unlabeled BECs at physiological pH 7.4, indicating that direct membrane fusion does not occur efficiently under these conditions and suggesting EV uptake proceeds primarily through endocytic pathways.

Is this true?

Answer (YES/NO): NO